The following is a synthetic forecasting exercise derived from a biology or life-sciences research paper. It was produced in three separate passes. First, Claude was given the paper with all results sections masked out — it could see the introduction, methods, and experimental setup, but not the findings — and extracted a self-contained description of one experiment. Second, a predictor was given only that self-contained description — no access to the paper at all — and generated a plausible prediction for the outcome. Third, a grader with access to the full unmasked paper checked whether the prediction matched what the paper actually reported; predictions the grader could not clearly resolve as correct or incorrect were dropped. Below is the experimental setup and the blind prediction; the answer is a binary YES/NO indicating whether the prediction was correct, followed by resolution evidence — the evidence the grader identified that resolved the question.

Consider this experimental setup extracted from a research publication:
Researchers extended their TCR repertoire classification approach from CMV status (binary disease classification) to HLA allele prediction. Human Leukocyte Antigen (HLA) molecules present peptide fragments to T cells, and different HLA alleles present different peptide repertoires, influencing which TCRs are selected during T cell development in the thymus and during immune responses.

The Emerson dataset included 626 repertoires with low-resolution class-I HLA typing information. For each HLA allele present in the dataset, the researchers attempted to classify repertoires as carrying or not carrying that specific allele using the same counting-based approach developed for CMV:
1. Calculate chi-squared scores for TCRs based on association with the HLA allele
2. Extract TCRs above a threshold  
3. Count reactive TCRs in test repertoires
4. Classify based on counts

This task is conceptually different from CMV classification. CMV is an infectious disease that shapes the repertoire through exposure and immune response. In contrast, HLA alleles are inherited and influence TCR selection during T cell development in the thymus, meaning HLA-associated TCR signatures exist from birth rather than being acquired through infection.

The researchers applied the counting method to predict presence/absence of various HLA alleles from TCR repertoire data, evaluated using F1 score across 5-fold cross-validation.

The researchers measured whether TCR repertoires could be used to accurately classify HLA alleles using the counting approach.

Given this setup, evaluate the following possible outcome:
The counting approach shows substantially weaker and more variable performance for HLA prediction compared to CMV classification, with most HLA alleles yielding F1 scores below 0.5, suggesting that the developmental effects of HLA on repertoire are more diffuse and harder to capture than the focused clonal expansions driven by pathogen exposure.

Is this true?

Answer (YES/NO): NO